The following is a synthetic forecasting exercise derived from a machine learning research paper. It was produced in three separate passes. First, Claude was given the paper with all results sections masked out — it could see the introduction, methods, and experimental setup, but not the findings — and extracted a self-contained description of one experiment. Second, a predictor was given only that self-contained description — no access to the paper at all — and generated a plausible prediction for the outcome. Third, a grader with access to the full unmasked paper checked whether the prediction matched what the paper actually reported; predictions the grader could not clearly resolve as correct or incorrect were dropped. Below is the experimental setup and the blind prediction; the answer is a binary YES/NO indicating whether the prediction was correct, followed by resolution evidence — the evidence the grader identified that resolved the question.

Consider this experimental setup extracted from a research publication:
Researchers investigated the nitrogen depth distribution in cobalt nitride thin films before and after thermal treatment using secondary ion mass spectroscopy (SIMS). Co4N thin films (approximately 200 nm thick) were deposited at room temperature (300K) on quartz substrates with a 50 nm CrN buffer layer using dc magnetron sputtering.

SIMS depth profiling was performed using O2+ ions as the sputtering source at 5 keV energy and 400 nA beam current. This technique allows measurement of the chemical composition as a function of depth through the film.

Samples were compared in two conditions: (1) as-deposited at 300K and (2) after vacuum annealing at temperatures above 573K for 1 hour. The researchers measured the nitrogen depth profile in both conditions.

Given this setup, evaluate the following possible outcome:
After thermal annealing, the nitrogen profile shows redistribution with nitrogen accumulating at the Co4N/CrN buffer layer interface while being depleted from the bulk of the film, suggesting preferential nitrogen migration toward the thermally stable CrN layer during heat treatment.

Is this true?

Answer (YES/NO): NO